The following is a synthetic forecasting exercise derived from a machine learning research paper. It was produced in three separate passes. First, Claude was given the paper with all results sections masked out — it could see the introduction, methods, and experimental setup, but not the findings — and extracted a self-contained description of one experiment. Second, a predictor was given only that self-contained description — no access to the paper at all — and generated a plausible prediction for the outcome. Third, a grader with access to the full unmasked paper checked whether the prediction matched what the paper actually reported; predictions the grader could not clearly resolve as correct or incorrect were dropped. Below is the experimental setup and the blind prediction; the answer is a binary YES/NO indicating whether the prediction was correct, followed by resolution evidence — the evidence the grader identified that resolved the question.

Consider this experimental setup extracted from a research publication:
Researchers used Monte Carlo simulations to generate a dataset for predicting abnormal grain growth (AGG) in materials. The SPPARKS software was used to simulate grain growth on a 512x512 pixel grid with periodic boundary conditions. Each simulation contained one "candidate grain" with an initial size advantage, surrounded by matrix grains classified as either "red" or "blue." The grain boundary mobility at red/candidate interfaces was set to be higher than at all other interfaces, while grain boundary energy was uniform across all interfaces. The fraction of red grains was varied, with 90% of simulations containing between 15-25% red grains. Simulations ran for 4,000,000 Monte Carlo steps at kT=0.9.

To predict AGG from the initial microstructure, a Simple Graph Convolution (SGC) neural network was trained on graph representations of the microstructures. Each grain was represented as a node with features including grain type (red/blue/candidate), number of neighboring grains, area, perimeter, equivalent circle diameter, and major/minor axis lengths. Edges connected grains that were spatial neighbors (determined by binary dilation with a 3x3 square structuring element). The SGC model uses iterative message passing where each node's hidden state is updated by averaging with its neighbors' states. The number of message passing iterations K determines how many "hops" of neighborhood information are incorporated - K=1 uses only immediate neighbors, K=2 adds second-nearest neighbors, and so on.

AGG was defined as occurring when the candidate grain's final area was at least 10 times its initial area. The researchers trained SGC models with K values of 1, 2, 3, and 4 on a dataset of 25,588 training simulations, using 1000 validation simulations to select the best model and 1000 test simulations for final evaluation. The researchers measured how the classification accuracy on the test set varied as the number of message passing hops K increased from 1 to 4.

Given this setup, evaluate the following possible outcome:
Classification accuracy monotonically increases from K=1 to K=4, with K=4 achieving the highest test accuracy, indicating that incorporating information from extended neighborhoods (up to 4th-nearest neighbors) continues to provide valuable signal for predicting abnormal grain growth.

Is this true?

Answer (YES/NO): NO